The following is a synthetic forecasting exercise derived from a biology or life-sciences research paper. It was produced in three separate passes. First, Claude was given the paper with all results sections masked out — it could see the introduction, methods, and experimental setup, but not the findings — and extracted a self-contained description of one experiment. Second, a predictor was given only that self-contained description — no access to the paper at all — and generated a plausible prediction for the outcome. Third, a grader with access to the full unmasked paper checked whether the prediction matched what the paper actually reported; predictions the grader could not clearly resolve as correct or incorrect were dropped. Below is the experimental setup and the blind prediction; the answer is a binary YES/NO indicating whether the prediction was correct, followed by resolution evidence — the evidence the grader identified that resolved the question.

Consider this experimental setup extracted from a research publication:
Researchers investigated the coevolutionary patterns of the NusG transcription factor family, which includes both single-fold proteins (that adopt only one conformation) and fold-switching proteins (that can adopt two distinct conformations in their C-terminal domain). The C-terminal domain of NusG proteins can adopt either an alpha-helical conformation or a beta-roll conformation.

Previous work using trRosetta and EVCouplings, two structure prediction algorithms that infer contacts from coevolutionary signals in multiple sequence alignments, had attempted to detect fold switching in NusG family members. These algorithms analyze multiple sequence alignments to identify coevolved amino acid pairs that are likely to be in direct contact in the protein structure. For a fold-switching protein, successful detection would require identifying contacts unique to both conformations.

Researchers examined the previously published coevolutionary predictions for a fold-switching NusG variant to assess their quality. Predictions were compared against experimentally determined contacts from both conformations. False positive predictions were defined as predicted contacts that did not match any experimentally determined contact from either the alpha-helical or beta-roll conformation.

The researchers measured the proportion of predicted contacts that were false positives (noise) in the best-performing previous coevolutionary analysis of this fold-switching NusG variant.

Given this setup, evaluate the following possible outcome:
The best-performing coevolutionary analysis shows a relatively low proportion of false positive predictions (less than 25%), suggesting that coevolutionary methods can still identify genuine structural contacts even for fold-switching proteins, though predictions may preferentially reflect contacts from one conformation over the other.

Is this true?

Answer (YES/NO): NO